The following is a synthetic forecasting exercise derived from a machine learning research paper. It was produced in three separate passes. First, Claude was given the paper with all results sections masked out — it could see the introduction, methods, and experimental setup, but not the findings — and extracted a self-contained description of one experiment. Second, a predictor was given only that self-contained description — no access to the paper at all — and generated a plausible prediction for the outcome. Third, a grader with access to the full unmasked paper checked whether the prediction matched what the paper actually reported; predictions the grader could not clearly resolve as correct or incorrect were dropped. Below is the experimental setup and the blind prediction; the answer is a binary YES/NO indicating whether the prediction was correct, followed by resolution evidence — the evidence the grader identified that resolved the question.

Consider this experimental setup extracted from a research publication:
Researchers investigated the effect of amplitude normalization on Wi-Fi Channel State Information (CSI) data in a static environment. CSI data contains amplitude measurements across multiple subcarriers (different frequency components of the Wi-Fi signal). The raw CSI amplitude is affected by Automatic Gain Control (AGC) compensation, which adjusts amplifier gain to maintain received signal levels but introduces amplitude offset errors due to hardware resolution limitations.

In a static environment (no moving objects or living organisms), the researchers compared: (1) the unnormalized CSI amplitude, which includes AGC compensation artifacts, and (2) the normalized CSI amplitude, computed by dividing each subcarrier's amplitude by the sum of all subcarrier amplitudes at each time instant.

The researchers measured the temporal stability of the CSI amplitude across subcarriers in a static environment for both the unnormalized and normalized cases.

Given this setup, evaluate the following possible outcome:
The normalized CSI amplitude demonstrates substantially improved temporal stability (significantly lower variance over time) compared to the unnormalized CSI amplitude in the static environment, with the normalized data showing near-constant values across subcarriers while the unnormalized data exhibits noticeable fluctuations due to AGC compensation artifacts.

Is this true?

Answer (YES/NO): YES